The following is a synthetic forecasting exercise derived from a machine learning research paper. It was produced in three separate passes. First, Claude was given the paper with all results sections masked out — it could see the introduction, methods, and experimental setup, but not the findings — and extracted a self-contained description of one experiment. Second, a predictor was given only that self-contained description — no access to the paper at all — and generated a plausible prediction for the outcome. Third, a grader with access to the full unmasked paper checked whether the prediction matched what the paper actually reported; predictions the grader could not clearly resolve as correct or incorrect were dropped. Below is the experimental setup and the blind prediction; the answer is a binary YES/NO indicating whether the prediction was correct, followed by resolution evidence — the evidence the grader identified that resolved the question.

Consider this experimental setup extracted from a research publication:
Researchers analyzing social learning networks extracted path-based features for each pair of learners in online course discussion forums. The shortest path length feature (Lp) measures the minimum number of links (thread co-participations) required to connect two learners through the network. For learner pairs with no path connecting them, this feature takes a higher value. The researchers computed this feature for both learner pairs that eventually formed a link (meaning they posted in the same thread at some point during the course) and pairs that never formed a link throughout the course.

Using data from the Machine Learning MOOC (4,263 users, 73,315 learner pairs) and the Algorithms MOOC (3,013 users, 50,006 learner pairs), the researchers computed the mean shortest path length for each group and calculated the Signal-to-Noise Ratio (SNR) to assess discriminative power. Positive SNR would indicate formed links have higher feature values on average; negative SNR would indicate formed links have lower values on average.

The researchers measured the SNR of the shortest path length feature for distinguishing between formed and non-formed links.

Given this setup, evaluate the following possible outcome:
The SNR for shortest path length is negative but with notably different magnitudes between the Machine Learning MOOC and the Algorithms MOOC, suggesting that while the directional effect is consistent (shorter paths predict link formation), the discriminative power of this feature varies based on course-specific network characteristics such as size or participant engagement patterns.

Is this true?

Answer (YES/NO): NO